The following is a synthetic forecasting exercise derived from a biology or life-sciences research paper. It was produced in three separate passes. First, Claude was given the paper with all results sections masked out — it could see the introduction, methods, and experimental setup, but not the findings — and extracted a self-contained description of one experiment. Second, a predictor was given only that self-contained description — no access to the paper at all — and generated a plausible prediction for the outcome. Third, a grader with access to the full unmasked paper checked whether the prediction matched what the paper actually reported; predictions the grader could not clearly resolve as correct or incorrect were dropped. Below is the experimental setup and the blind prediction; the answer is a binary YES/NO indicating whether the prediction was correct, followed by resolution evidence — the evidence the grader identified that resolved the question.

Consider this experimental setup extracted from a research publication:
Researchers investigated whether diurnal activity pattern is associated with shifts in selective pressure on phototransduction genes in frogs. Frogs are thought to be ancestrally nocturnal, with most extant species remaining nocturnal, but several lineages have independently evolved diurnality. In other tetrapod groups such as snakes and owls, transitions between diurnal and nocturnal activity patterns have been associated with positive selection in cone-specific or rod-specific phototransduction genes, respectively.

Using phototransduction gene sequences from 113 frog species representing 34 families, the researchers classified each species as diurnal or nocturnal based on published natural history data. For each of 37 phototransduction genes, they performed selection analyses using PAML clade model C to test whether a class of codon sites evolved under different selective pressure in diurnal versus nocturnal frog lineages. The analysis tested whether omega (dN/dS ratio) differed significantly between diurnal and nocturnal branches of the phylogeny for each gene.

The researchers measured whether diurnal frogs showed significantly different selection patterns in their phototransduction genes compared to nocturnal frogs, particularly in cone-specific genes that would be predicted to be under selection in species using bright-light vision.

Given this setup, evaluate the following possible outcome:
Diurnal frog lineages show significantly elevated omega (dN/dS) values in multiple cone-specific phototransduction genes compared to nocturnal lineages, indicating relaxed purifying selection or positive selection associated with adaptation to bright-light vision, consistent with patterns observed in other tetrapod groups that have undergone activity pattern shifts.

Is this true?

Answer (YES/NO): NO